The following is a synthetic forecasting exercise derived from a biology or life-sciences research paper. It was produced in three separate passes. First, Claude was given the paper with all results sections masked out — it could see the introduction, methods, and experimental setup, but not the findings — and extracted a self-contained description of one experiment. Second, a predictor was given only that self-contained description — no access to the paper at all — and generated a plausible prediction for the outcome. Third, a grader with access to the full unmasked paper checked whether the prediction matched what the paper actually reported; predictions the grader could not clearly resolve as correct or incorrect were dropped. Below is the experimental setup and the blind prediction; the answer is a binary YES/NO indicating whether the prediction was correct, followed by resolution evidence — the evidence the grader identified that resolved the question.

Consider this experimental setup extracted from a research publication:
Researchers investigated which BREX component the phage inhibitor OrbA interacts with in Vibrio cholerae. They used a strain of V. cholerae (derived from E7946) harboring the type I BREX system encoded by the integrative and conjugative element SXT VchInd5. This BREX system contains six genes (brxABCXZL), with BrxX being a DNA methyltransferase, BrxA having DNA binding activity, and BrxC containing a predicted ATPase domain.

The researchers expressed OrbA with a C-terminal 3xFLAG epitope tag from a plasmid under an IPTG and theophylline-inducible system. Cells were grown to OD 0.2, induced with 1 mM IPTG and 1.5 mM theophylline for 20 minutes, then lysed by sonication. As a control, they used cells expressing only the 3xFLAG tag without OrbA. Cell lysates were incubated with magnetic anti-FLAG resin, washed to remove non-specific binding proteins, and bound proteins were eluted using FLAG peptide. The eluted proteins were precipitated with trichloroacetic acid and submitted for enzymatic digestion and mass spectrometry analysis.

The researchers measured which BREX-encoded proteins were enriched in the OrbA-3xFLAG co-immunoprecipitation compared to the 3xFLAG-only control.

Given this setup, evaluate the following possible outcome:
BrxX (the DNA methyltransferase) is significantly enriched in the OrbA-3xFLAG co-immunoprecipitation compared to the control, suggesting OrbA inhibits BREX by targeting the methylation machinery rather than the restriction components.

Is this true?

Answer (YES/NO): NO